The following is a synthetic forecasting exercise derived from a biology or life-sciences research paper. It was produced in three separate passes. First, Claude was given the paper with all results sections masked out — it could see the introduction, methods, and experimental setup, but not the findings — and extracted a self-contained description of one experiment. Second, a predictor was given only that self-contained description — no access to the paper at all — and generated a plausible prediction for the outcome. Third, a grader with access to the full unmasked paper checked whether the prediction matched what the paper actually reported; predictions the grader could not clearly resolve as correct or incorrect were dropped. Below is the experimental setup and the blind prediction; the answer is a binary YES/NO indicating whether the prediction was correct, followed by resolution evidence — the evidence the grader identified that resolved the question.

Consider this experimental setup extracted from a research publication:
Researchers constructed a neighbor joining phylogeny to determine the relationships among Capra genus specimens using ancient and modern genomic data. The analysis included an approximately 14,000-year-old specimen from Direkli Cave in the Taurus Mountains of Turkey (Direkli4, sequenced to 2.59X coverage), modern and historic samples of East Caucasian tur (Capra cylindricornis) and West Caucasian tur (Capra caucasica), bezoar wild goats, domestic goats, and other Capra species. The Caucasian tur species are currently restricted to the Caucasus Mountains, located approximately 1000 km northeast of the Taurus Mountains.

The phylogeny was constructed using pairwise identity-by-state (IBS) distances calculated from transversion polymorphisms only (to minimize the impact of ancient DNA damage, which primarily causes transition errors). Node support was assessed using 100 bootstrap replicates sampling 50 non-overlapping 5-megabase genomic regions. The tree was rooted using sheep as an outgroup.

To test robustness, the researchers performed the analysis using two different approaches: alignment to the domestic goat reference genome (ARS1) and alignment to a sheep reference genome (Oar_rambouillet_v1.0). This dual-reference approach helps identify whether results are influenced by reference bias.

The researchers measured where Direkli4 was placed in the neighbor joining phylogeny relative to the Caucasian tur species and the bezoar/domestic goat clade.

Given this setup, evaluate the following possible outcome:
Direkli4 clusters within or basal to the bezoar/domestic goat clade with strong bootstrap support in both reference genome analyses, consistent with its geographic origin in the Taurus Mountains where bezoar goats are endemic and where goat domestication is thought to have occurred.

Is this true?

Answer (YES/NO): NO